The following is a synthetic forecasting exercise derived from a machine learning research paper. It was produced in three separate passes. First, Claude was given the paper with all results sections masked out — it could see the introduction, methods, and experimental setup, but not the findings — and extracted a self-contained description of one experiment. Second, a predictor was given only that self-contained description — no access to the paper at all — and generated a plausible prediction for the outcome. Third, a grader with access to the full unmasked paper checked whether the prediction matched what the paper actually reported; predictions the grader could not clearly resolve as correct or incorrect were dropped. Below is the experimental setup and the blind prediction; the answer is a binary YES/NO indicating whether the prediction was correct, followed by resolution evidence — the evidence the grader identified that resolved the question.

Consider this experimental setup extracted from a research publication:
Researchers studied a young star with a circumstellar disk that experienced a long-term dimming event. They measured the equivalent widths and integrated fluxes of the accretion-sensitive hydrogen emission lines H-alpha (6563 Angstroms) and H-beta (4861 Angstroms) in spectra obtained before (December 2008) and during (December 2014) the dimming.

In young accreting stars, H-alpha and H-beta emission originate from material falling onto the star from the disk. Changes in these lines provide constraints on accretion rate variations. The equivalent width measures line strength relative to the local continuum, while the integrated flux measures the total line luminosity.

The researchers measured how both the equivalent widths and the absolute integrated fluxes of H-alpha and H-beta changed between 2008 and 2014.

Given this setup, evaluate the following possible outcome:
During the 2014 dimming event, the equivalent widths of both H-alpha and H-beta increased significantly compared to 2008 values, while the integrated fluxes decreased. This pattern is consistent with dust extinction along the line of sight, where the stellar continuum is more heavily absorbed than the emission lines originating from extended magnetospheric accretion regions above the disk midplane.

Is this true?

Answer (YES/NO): YES